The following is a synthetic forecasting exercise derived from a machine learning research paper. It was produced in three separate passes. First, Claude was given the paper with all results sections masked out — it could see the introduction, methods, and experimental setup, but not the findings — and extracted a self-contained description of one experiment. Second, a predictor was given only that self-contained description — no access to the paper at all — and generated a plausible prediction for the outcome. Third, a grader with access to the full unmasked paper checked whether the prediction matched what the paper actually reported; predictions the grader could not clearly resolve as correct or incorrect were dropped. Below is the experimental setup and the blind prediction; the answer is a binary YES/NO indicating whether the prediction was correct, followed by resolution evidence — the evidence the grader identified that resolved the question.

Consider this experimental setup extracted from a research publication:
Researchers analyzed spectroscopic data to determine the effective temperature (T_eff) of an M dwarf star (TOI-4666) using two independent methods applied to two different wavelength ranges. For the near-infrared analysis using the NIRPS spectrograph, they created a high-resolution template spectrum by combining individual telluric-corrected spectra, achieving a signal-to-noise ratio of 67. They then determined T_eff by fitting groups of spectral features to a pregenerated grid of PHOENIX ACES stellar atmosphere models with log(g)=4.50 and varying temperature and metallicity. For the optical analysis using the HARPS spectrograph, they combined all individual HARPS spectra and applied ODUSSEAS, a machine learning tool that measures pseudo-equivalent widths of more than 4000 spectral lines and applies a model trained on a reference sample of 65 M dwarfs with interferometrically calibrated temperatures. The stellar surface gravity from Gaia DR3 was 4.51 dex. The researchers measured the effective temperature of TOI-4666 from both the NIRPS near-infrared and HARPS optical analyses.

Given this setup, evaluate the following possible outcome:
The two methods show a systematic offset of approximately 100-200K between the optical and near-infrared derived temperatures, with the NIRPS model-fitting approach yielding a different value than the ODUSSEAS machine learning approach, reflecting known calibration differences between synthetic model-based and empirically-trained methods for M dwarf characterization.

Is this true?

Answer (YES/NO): NO